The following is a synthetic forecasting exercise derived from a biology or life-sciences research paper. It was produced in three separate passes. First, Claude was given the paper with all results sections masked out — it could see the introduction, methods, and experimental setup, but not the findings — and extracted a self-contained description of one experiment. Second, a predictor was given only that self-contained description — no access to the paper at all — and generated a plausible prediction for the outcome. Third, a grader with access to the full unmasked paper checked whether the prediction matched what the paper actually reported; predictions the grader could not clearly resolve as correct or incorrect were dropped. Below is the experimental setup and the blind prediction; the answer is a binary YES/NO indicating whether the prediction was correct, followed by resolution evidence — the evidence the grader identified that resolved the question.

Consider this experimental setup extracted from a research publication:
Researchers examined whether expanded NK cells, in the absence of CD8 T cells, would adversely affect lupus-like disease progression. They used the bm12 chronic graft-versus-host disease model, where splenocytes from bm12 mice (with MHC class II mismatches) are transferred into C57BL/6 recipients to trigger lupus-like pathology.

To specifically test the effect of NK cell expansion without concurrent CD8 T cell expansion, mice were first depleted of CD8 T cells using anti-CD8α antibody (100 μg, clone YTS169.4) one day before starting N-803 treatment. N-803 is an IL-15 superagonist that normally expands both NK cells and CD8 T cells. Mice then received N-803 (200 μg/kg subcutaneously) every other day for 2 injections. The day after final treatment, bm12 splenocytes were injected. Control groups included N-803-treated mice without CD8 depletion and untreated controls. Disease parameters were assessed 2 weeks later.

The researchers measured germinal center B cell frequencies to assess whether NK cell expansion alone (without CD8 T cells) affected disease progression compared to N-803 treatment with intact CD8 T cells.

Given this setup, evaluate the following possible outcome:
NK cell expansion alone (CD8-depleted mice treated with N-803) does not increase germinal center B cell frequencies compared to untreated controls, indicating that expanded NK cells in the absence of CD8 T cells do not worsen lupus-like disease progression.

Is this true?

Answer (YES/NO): YES